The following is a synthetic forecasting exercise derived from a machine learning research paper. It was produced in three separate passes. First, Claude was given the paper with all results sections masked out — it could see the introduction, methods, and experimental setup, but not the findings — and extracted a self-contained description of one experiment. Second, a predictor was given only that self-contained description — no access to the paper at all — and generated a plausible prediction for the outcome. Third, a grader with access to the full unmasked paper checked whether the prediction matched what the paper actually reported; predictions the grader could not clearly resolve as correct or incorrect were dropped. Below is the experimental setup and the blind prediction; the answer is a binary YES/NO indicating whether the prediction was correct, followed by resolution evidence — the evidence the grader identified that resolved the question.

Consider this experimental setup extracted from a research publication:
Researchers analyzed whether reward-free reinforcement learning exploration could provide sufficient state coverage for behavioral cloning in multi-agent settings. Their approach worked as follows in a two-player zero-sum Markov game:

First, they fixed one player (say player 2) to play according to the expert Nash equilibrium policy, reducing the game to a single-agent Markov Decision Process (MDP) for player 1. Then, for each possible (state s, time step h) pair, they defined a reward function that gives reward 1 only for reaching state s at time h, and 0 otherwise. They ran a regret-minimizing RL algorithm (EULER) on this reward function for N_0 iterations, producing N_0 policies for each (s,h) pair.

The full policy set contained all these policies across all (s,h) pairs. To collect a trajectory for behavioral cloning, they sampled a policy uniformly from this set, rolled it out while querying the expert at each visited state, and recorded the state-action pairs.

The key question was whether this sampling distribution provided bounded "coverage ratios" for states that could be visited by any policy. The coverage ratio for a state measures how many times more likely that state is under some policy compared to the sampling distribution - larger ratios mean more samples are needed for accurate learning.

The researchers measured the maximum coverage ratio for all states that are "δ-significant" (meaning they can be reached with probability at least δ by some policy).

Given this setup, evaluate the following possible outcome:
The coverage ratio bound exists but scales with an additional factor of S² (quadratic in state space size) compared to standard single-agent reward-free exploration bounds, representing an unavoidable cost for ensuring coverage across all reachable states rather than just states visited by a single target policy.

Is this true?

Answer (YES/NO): NO